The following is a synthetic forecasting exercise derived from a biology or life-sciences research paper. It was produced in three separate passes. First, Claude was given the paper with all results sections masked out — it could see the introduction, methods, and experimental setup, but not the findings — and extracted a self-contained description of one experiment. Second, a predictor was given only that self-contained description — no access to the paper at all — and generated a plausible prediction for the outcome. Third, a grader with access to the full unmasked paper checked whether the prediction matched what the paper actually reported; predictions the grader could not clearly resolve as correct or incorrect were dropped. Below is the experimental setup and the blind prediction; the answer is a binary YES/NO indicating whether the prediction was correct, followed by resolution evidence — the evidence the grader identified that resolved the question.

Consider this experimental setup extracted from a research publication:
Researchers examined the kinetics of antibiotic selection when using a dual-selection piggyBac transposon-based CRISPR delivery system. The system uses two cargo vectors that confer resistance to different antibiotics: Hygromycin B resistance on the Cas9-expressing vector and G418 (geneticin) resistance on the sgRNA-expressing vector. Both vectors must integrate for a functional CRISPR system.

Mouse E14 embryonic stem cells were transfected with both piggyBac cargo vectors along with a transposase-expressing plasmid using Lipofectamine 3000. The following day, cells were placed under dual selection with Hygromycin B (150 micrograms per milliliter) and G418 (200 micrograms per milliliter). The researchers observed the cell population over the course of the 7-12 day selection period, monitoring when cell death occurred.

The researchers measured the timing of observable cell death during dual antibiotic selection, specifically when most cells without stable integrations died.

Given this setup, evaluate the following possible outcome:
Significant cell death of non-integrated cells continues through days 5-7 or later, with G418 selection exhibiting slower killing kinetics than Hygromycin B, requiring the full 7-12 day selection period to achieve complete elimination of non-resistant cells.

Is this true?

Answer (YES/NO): NO